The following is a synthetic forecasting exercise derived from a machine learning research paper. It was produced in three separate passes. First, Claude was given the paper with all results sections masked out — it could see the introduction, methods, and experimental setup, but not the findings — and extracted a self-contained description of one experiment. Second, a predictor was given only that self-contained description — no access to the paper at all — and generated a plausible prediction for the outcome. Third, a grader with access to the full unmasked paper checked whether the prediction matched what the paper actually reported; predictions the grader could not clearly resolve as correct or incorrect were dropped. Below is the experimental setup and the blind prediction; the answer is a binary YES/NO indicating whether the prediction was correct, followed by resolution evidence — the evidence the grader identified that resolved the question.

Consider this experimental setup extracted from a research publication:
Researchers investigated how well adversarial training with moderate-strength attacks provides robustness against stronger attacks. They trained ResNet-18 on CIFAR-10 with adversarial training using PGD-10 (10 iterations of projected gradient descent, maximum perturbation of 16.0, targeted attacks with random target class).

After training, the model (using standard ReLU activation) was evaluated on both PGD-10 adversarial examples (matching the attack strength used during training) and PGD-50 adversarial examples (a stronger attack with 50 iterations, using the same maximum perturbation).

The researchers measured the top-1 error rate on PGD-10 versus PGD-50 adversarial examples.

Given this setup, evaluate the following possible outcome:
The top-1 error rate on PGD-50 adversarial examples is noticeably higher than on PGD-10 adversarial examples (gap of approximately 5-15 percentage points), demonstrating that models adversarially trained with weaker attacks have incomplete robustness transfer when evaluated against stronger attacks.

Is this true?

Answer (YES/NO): NO